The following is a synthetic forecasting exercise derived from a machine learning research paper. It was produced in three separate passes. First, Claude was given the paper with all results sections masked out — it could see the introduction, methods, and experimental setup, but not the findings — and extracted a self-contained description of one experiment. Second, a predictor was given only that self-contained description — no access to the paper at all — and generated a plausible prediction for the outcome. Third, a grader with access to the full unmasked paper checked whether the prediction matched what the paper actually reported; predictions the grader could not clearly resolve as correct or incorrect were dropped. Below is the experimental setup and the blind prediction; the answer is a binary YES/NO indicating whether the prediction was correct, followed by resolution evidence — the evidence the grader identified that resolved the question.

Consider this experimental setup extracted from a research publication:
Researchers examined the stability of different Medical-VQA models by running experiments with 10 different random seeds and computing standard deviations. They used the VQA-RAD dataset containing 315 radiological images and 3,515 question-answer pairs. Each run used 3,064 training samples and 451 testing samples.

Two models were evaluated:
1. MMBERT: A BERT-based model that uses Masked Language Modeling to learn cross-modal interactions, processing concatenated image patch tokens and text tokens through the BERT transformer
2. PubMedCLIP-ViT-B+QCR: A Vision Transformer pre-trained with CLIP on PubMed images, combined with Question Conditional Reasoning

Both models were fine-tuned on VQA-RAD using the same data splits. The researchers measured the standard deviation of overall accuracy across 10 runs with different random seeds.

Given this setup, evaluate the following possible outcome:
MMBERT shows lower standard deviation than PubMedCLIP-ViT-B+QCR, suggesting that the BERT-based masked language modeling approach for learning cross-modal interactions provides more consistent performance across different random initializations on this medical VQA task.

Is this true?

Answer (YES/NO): NO